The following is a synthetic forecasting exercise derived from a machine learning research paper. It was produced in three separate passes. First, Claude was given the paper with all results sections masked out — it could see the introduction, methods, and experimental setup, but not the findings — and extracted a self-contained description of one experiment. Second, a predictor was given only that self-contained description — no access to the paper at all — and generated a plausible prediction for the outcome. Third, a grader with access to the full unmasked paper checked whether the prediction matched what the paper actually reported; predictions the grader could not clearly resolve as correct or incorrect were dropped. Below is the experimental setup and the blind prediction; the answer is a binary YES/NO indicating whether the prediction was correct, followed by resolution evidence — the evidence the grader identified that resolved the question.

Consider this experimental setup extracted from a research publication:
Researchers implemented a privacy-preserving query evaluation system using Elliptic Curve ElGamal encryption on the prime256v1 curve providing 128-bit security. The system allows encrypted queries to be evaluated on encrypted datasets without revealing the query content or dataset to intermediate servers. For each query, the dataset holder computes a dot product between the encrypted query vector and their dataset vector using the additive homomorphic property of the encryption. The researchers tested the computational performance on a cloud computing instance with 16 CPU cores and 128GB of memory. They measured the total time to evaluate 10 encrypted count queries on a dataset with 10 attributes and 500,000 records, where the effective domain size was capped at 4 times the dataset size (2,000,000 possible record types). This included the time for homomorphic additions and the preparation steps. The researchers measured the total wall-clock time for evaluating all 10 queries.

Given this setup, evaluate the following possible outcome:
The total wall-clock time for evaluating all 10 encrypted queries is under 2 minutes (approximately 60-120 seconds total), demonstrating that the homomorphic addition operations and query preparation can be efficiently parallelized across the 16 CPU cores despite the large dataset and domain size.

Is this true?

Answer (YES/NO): YES